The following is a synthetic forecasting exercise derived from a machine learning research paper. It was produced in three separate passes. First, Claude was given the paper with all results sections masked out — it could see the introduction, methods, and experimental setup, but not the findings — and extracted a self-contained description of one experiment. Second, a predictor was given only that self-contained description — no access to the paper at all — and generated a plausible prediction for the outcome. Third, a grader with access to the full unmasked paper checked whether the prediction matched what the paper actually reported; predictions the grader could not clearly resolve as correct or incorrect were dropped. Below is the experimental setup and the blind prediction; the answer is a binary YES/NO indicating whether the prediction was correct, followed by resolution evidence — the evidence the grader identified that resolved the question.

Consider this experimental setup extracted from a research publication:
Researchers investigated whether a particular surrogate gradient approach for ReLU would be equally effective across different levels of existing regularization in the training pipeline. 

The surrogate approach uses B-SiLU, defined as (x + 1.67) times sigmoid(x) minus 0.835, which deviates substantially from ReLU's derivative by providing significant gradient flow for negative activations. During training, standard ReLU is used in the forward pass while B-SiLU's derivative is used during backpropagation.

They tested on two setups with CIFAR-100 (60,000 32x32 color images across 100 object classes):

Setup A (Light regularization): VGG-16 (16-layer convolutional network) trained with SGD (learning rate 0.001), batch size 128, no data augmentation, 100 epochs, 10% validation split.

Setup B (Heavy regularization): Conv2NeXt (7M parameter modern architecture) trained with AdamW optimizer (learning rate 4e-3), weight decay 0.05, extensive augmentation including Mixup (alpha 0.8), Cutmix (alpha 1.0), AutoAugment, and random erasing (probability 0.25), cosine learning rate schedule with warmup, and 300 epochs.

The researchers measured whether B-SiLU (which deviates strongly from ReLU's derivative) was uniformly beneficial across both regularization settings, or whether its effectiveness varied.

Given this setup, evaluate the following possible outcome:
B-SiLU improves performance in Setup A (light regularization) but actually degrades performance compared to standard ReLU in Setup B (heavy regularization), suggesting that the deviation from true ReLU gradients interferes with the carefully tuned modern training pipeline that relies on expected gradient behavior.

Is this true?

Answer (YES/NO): NO